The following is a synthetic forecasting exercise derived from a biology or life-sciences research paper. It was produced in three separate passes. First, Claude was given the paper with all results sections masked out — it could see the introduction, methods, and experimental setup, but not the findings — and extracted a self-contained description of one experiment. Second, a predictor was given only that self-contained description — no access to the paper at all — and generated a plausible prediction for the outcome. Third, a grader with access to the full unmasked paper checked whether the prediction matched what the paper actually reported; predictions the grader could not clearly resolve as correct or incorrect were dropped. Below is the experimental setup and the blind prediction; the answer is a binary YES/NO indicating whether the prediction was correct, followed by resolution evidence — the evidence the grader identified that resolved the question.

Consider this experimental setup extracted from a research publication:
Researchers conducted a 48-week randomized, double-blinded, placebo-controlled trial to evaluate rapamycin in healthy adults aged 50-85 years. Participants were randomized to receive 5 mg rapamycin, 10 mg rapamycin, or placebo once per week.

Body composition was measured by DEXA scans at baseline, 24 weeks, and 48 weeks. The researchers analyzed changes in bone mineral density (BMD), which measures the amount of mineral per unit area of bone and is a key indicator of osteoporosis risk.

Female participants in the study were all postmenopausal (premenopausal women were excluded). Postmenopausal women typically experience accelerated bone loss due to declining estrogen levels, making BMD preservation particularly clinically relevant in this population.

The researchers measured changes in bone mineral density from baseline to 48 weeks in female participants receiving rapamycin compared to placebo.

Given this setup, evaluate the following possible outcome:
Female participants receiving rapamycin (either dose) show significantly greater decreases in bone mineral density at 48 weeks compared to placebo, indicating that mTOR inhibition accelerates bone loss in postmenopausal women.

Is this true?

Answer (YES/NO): NO